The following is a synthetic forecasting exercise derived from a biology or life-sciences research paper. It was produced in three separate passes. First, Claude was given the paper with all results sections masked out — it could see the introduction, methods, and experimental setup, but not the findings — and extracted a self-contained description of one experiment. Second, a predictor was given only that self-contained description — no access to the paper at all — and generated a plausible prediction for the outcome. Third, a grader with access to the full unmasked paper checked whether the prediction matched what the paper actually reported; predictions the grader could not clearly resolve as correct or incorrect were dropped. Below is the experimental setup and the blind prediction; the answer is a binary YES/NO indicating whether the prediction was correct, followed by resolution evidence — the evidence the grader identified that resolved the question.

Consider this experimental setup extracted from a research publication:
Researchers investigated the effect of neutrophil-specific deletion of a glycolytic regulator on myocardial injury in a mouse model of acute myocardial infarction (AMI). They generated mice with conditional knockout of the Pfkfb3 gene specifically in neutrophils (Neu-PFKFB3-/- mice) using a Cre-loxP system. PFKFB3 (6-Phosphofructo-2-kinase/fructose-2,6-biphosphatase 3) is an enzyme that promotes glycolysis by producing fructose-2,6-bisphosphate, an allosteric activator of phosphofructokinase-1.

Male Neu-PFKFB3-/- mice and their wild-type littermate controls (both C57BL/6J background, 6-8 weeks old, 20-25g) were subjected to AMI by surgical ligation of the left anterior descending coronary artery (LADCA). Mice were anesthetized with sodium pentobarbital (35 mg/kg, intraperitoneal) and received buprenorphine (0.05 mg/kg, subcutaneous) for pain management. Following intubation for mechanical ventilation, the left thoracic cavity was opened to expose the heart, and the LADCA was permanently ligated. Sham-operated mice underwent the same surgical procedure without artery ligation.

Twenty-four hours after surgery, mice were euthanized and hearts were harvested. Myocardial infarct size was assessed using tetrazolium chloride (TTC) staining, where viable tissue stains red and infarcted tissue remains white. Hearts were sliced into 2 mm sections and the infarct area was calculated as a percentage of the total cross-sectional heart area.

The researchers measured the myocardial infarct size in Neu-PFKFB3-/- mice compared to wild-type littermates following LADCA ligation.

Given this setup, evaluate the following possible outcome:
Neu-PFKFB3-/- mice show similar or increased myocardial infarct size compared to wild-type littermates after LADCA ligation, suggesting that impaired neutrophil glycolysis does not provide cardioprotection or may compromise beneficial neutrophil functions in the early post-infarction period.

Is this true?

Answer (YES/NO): NO